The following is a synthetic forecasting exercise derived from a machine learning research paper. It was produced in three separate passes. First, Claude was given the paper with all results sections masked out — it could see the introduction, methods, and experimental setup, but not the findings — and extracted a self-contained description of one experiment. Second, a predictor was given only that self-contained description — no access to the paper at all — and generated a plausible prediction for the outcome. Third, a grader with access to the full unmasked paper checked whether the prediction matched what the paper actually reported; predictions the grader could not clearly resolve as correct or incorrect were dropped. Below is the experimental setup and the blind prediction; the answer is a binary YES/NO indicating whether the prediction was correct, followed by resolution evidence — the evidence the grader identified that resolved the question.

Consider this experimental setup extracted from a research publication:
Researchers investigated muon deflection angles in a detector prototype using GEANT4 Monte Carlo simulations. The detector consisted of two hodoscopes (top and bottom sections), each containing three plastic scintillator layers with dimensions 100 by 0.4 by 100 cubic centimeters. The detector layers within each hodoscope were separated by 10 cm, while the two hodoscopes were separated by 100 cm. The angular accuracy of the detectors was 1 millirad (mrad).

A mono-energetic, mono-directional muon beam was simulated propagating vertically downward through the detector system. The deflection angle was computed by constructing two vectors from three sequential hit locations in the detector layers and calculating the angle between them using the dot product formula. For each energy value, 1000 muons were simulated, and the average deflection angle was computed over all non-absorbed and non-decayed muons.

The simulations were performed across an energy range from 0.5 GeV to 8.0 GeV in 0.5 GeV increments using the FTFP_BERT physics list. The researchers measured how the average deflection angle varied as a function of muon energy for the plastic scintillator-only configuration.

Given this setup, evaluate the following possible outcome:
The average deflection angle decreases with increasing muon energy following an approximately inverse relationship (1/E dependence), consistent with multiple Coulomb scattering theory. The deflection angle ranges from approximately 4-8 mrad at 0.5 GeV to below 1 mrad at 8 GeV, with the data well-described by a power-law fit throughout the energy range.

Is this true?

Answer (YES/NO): NO